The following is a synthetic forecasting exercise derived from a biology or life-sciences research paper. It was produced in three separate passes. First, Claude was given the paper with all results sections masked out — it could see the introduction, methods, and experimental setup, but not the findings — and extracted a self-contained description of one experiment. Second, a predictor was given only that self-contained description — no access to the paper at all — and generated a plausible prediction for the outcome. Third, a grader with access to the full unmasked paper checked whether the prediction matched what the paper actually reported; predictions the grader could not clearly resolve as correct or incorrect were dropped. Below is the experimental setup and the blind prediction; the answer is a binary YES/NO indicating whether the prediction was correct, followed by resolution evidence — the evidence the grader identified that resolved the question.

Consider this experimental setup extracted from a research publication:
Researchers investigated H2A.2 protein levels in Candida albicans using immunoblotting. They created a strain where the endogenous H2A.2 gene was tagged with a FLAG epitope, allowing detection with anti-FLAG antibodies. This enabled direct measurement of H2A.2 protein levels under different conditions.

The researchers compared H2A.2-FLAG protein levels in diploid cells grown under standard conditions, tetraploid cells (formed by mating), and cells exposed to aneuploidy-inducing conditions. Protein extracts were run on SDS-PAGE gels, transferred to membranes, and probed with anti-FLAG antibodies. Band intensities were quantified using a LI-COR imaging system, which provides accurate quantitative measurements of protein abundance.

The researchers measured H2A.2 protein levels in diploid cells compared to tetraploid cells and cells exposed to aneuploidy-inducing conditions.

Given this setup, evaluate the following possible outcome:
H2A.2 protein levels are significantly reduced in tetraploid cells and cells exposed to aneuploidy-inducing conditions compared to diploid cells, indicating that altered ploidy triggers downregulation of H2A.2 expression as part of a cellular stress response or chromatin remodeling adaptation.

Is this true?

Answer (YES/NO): NO